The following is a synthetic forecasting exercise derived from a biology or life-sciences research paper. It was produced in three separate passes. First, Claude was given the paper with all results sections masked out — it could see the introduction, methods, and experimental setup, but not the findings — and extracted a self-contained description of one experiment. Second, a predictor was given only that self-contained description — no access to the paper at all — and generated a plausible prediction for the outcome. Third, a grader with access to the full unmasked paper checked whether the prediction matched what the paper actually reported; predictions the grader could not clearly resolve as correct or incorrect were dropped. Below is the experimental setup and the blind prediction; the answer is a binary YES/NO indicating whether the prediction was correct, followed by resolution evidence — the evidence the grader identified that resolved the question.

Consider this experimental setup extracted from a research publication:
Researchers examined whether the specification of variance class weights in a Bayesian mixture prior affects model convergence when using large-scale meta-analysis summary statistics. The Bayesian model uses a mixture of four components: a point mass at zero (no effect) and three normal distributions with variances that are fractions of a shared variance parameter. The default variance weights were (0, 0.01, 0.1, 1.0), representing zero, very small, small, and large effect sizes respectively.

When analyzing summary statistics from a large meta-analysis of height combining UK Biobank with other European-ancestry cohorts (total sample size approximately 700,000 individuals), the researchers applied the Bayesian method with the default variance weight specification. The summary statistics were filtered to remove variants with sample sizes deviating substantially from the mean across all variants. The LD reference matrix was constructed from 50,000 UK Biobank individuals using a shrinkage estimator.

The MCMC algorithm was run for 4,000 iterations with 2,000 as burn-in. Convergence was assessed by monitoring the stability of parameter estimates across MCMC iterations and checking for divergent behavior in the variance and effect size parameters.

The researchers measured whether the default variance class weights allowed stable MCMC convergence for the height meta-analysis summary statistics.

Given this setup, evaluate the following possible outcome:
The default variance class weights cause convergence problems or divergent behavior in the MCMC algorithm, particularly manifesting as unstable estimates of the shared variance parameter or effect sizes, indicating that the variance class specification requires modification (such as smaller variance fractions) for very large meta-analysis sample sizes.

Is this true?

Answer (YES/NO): YES